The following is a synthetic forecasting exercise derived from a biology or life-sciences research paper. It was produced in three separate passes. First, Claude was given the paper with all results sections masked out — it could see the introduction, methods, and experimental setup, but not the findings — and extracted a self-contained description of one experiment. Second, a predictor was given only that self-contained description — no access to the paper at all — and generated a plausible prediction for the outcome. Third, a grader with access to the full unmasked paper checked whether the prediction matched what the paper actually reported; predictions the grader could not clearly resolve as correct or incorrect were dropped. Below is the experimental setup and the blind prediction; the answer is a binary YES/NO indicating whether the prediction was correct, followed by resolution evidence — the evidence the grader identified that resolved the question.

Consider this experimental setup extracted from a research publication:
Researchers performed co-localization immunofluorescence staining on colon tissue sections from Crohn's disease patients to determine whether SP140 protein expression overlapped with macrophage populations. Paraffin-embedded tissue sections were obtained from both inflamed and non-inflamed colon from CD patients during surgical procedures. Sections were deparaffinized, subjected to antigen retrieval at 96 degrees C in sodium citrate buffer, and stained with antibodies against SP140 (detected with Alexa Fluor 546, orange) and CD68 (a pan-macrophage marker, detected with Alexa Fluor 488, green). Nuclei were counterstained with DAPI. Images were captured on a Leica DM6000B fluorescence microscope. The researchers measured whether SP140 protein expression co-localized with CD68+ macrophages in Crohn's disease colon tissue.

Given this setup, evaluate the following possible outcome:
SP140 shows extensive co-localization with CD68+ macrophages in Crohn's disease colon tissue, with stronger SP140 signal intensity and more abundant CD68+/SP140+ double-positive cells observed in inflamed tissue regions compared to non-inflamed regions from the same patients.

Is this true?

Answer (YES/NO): NO